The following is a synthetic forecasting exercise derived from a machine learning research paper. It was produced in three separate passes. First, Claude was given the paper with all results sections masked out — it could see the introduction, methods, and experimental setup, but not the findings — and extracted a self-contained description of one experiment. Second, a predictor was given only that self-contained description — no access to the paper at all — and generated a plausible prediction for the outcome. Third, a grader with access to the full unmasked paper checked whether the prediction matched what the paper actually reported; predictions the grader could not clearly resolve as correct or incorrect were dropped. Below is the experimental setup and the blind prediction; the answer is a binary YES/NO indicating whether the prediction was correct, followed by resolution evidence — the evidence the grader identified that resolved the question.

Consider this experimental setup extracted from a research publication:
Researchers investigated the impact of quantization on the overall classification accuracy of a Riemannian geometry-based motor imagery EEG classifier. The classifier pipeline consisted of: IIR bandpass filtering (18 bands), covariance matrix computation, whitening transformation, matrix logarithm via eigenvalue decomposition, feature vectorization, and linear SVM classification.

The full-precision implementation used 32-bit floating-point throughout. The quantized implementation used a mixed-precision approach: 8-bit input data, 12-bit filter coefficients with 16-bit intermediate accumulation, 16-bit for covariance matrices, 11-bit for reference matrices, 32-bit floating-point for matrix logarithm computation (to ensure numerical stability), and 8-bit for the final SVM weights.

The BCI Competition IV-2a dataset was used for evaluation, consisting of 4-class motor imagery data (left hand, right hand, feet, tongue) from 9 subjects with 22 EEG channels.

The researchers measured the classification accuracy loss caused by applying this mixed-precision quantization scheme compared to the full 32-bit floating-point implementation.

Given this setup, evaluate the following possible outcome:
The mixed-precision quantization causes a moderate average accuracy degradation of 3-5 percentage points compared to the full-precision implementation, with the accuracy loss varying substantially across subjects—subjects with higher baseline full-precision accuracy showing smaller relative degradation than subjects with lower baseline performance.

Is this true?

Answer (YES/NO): NO